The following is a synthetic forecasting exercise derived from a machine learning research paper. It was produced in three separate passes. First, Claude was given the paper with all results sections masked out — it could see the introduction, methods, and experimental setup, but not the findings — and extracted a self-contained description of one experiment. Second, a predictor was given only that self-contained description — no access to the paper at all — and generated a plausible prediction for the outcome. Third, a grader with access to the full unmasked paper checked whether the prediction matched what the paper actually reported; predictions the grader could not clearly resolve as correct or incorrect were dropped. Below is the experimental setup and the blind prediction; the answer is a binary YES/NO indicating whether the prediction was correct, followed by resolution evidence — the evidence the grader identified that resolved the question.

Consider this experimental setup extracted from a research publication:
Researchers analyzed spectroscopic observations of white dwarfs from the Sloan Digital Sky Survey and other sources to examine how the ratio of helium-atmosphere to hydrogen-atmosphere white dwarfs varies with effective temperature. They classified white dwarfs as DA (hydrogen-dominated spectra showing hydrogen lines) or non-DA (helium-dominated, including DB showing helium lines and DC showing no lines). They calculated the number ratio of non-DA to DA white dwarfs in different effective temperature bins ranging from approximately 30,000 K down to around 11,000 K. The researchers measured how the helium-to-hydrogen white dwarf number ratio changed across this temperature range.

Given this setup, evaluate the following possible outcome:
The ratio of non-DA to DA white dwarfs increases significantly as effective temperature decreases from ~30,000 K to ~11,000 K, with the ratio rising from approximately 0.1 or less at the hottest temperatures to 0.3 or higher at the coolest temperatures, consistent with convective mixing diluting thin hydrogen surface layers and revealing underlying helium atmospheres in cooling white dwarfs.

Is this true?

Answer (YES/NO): YES